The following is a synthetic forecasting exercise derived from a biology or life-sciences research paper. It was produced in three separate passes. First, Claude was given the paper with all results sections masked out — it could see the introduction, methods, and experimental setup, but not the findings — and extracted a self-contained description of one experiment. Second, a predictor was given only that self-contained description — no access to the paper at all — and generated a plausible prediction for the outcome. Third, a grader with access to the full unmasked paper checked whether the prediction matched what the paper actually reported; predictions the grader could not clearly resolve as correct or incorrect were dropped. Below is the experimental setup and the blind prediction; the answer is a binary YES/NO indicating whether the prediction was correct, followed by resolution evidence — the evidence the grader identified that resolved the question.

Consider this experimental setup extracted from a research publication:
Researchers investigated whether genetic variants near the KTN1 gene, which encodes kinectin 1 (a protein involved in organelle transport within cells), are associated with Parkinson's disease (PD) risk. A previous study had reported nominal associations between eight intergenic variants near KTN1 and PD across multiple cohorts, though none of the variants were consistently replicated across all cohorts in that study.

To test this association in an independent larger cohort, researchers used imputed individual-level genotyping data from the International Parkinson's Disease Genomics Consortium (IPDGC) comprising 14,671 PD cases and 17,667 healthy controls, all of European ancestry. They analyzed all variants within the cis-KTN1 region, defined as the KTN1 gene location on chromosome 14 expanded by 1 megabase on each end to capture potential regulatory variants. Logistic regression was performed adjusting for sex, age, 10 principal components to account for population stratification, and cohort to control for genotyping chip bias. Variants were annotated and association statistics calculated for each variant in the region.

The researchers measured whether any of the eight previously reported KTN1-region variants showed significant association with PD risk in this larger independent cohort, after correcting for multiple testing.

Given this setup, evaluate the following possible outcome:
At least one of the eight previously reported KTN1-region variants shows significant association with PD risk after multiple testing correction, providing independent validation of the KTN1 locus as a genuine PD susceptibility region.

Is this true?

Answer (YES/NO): NO